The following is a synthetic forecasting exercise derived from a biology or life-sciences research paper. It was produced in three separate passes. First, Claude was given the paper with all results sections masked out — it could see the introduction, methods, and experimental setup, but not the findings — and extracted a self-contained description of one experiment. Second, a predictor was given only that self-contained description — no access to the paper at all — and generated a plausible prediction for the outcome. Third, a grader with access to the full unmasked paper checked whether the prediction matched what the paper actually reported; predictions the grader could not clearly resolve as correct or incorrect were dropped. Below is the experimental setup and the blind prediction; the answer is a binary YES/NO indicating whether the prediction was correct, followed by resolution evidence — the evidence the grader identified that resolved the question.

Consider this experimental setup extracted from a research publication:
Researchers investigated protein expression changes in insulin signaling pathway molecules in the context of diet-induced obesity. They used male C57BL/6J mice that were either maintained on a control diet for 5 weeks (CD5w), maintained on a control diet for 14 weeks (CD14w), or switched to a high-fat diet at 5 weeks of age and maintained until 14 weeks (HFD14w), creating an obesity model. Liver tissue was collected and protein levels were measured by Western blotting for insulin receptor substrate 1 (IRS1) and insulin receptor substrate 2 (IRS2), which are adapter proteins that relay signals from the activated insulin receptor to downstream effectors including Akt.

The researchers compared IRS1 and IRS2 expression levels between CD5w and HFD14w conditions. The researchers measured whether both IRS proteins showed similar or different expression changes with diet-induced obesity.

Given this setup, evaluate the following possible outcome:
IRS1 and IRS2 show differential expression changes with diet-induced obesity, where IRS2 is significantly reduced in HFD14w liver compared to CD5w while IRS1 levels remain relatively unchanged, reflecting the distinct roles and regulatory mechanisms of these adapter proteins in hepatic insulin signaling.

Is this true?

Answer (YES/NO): YES